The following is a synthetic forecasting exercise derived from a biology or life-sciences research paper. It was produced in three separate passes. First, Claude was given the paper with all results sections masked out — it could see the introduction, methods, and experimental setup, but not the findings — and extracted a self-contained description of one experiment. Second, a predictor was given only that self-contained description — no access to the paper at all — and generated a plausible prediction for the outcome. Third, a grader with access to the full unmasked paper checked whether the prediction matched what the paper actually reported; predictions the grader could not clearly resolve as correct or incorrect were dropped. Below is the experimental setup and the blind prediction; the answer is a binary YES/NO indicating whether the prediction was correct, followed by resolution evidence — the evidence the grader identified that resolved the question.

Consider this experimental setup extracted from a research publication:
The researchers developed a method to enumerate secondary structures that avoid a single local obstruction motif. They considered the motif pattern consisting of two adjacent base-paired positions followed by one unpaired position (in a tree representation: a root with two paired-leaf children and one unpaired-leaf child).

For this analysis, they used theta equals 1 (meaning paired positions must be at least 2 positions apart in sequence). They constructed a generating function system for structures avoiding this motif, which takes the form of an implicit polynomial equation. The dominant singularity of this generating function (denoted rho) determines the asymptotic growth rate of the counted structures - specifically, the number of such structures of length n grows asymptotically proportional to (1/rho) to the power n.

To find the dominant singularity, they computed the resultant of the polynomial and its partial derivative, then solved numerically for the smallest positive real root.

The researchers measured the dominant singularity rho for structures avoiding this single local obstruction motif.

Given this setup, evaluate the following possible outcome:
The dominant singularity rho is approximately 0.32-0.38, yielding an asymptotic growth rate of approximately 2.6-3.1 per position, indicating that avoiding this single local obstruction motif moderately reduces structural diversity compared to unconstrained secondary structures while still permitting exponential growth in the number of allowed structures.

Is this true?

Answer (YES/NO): NO